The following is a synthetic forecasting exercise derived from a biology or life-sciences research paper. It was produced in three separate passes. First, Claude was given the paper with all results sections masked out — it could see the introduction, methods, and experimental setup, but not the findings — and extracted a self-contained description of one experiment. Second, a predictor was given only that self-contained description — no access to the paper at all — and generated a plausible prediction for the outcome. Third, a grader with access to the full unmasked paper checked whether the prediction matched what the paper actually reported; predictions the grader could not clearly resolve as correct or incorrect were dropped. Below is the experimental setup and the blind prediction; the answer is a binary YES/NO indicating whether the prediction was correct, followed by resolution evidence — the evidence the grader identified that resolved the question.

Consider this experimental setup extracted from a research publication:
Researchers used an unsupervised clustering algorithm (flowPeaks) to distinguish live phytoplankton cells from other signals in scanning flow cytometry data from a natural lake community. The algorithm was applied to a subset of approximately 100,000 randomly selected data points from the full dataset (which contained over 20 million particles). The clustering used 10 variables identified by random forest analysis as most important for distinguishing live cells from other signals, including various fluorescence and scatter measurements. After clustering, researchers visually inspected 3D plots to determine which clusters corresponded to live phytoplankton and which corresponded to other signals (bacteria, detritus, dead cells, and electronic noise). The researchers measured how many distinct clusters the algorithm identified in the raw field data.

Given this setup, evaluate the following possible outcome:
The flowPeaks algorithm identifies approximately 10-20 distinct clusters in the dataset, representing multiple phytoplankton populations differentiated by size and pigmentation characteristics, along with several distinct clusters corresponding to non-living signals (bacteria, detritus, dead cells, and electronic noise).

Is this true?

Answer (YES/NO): NO